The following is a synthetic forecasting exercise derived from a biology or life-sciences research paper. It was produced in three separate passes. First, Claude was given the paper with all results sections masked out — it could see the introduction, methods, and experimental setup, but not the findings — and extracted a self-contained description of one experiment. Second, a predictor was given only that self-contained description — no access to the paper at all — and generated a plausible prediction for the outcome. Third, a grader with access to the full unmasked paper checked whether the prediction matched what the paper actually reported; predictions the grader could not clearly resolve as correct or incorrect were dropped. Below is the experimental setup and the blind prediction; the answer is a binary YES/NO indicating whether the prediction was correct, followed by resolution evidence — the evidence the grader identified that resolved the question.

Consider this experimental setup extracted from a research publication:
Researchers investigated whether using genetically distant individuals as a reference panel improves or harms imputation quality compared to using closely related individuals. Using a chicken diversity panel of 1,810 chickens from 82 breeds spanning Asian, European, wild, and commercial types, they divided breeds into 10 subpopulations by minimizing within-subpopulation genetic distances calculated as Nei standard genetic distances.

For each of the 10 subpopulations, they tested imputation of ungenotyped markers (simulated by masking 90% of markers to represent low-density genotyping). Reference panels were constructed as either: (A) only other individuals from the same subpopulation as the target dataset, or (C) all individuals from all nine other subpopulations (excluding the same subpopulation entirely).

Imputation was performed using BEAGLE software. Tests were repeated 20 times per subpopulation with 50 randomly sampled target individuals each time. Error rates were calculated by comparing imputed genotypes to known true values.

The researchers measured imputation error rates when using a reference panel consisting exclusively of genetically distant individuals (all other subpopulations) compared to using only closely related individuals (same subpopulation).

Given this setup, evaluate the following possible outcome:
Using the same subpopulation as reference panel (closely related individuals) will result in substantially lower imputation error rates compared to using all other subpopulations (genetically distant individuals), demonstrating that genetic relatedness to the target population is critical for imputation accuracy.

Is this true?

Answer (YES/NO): YES